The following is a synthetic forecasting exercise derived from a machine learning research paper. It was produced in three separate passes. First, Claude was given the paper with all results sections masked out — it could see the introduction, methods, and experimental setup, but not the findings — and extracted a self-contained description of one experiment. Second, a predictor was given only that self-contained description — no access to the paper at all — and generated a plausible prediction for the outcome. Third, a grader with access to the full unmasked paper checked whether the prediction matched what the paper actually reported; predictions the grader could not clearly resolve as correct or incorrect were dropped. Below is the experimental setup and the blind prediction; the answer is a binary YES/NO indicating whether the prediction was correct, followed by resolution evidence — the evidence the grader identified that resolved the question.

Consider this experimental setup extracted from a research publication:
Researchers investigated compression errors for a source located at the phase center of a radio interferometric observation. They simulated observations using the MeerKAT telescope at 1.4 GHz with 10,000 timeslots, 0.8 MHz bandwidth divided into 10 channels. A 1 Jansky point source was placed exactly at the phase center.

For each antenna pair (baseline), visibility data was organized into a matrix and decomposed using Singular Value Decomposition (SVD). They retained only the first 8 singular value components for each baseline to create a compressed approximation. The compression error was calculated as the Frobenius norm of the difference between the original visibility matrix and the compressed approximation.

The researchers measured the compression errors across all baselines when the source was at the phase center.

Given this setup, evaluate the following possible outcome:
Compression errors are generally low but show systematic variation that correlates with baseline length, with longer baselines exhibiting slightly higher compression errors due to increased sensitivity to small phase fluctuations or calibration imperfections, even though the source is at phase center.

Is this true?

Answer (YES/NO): NO